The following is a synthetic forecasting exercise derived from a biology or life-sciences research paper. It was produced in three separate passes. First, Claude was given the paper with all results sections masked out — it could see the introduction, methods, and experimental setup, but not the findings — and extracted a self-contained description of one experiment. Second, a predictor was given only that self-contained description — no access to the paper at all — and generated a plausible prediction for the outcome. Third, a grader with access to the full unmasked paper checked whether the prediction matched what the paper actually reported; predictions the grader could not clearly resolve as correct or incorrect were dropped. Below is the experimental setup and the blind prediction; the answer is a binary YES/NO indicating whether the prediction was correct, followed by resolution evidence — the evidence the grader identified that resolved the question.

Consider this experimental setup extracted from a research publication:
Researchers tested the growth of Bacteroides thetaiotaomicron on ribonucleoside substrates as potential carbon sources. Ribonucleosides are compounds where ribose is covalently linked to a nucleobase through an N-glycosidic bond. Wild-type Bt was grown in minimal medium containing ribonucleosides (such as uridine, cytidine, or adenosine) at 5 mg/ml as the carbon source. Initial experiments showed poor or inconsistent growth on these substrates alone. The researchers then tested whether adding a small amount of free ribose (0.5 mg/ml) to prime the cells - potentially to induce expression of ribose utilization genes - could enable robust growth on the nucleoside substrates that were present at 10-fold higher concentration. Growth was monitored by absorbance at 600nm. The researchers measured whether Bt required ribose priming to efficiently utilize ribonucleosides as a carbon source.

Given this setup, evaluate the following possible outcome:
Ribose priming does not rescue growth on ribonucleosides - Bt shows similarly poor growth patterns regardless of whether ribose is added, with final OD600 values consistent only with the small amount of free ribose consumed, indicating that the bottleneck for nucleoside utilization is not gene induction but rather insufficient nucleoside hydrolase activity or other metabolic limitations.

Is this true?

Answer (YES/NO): NO